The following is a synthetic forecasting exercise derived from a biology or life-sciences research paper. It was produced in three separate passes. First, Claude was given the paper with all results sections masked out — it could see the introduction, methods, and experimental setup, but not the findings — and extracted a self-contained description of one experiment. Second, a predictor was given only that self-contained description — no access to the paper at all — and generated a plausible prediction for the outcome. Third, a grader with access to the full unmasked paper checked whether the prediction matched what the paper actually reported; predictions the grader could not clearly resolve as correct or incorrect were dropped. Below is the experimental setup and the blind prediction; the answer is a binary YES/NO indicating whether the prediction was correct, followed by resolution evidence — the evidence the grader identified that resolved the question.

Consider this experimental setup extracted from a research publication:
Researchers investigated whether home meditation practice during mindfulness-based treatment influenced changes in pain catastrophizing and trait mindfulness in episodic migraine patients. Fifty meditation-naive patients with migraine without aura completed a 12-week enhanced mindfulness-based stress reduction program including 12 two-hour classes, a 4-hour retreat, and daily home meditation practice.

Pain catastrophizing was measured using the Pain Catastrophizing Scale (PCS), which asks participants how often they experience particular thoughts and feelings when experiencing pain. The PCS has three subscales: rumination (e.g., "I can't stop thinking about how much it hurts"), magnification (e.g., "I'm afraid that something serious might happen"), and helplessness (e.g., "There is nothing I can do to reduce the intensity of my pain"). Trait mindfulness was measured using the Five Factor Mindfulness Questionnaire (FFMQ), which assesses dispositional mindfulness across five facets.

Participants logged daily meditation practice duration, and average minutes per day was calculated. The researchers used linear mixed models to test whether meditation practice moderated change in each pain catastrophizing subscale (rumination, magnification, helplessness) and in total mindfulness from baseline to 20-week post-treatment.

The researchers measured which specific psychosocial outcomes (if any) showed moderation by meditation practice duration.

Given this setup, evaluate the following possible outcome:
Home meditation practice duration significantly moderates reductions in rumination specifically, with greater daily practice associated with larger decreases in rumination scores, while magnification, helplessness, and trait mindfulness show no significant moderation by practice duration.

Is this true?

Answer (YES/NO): NO